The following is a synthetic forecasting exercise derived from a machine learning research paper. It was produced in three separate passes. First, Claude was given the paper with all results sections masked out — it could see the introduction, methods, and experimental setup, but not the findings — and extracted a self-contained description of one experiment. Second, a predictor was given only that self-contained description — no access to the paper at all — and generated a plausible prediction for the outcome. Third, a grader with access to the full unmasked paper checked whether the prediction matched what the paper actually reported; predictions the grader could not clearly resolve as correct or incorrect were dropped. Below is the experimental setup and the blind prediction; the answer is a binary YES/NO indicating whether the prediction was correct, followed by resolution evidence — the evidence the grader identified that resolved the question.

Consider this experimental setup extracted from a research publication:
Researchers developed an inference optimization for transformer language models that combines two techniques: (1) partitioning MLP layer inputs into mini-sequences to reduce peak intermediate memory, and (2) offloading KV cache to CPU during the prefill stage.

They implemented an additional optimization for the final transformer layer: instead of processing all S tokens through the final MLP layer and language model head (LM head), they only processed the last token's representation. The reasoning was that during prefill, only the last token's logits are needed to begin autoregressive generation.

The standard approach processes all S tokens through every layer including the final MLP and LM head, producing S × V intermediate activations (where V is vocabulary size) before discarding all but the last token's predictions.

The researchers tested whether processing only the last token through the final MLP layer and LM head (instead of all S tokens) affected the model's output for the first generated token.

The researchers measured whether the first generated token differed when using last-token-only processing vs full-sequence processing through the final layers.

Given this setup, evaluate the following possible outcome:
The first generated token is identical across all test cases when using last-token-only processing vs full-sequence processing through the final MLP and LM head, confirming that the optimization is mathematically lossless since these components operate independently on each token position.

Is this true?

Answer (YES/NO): YES